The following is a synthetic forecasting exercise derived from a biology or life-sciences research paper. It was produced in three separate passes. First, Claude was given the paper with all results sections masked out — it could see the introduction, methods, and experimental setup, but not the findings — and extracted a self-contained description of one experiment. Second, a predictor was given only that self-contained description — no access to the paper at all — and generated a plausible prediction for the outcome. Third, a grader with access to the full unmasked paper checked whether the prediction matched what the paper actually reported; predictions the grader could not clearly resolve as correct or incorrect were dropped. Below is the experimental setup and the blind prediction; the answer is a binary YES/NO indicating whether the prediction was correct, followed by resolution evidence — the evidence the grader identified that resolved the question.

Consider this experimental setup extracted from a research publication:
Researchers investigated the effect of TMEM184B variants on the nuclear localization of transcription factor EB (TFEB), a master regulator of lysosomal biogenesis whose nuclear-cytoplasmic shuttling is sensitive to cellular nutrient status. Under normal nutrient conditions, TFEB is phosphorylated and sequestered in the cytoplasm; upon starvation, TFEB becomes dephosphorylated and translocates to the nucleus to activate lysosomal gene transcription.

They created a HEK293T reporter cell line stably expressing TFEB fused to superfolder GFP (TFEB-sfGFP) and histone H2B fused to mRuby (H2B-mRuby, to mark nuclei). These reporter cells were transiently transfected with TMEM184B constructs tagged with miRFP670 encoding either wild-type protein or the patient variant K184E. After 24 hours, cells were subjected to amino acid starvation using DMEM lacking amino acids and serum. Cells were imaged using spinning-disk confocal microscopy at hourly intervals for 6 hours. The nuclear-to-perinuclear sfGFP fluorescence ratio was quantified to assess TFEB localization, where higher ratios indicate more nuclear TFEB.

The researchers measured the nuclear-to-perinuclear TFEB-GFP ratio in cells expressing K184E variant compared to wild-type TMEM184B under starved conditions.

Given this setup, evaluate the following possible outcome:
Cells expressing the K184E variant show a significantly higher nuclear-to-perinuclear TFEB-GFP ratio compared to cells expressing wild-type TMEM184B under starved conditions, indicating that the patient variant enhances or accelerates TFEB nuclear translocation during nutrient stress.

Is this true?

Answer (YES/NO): YES